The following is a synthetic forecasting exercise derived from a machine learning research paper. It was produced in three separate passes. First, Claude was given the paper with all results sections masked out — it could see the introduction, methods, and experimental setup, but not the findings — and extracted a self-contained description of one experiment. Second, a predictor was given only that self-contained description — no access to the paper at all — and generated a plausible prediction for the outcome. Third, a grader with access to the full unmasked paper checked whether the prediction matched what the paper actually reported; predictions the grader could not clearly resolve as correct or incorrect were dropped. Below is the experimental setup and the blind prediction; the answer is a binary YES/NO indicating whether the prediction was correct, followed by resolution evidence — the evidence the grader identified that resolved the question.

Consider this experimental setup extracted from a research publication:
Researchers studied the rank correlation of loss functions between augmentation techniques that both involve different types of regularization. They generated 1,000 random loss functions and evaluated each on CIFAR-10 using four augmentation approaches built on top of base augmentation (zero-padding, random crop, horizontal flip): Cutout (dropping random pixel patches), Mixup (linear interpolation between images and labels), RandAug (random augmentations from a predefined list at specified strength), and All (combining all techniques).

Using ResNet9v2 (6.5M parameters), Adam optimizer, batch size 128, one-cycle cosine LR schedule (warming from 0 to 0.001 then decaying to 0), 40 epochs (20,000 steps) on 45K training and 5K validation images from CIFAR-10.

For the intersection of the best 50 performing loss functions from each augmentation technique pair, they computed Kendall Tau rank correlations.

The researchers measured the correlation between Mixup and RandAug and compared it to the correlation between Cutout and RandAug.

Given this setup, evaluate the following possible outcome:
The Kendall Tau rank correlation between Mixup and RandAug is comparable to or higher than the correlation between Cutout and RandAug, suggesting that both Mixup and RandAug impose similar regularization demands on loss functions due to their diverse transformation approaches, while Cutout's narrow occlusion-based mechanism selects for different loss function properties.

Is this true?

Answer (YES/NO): NO